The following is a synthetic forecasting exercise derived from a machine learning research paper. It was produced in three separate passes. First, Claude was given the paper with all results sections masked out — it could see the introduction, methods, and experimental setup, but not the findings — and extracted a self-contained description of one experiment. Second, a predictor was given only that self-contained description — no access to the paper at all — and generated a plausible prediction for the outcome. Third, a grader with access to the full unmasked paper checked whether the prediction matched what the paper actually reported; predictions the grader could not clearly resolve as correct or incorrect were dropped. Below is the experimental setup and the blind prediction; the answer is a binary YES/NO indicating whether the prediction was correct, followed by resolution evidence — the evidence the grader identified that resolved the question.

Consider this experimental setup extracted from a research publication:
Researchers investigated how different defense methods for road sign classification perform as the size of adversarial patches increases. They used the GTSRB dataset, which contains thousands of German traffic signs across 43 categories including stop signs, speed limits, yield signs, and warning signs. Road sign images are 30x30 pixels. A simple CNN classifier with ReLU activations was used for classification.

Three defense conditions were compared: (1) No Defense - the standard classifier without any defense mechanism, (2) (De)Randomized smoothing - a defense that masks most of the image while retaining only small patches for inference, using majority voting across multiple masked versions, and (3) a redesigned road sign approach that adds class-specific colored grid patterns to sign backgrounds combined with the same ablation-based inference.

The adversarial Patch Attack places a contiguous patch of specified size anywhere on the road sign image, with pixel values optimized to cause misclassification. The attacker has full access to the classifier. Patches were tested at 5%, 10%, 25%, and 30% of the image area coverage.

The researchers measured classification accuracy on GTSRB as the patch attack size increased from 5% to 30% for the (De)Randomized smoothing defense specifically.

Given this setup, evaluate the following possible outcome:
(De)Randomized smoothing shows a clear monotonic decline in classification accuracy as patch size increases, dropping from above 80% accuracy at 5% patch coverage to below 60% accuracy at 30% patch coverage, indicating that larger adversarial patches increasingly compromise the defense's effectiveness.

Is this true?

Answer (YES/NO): NO